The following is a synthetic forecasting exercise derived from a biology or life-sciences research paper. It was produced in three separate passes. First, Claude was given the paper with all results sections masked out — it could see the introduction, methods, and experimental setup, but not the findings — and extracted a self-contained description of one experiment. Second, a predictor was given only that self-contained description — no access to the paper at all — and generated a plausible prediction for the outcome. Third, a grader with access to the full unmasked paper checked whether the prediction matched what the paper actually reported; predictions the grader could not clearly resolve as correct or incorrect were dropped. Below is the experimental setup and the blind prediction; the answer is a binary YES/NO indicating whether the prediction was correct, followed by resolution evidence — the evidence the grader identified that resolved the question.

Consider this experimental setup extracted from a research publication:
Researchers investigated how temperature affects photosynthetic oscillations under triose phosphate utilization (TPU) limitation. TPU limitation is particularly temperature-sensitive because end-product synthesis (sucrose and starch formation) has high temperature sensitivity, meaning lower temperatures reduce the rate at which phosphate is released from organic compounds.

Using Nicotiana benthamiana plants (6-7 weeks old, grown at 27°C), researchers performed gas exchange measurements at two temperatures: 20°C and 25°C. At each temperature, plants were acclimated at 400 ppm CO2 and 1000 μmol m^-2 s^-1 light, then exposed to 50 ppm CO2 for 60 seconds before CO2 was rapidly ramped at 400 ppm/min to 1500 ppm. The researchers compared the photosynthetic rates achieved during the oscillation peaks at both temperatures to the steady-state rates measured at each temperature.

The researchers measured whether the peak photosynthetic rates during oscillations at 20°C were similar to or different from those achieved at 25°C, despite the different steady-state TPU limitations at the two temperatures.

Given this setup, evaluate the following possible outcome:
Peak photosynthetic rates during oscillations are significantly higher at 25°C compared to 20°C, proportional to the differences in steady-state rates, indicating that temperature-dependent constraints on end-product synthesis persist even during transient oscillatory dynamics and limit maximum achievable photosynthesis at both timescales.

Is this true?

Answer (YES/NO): NO